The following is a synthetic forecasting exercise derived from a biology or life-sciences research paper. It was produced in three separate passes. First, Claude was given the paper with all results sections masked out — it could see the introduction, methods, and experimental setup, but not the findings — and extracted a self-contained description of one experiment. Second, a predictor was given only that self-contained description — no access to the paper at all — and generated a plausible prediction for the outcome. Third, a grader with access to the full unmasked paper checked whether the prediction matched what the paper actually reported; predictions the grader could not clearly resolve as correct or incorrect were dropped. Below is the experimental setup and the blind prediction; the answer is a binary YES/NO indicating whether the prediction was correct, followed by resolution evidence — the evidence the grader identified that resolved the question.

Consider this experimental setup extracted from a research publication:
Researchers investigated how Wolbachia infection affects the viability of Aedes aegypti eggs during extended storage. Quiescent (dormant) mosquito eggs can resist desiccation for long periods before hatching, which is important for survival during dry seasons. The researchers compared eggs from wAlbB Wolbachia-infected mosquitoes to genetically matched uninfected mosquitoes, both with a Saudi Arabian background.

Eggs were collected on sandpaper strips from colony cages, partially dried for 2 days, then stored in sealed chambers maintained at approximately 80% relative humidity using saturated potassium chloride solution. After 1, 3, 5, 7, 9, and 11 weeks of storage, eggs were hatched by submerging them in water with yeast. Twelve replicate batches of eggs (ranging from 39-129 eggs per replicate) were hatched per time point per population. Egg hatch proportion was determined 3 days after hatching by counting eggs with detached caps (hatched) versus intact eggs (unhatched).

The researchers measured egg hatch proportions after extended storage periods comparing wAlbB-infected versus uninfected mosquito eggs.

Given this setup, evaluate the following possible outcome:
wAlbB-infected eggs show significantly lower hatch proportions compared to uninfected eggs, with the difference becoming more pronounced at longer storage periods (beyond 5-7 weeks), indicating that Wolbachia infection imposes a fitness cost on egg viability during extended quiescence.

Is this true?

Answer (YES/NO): NO